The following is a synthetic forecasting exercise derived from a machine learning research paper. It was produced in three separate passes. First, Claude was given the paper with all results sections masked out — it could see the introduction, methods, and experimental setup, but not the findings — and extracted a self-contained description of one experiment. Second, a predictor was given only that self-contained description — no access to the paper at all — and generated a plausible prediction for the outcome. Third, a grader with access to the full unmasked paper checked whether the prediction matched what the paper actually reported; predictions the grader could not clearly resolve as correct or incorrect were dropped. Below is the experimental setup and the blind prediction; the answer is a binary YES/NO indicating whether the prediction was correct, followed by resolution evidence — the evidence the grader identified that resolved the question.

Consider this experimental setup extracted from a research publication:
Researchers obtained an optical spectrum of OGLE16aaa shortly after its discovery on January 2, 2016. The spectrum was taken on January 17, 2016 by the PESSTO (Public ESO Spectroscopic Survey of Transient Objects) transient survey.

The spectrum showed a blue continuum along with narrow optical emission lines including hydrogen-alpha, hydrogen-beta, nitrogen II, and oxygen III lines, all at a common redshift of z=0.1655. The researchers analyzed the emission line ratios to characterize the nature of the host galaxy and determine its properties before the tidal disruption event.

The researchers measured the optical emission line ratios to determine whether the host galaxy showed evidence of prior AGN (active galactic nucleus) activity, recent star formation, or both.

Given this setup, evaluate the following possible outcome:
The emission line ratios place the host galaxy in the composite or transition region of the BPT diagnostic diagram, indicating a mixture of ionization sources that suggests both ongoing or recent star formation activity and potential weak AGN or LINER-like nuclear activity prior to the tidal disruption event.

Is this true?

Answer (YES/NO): YES